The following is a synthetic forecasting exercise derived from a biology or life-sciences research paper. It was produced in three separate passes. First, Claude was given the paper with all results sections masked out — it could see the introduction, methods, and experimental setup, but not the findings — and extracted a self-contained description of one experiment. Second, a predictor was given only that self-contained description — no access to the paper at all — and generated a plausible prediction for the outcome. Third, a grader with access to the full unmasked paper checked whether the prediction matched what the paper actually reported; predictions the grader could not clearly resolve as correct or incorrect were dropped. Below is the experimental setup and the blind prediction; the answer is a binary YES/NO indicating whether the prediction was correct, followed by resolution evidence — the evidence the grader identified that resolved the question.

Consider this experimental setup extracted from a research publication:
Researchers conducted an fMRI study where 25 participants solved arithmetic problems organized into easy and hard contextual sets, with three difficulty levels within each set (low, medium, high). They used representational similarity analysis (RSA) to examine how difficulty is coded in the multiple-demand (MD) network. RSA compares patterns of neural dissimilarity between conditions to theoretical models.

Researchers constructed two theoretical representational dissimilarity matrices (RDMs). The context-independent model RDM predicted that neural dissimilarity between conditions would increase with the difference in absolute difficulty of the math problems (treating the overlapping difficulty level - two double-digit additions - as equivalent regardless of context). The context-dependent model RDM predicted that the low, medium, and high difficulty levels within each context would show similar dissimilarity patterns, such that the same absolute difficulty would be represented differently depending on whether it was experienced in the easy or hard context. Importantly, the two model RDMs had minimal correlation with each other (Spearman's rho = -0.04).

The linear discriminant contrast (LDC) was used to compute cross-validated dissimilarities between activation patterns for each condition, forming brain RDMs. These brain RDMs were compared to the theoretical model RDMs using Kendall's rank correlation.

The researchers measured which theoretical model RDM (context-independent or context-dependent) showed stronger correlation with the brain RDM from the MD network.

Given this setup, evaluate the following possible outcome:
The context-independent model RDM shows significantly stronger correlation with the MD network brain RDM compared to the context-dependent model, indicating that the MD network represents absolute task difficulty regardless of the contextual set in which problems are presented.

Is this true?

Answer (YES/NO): YES